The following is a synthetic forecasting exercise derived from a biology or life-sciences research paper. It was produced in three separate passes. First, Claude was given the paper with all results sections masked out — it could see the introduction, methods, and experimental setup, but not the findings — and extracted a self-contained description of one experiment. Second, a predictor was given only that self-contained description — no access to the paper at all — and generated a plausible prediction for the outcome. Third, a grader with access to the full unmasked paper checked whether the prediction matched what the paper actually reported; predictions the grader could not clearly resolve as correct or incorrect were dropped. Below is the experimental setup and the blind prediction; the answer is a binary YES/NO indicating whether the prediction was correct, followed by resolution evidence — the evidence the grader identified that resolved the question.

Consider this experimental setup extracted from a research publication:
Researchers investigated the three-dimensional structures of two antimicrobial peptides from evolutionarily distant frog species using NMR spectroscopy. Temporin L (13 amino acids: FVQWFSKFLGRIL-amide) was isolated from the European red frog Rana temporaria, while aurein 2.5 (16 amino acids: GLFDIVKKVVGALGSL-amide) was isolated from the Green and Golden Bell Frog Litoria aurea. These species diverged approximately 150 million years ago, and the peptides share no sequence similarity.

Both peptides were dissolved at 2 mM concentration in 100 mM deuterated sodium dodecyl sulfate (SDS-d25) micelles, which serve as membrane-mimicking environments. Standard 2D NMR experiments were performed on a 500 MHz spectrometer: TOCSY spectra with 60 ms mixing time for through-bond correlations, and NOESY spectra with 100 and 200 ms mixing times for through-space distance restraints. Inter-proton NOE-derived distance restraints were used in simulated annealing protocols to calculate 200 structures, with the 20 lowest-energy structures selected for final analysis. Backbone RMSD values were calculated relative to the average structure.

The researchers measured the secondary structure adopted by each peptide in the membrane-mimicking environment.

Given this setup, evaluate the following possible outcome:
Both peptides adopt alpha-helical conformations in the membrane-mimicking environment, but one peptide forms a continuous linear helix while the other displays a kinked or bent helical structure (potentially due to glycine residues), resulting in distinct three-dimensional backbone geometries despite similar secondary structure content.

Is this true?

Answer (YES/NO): NO